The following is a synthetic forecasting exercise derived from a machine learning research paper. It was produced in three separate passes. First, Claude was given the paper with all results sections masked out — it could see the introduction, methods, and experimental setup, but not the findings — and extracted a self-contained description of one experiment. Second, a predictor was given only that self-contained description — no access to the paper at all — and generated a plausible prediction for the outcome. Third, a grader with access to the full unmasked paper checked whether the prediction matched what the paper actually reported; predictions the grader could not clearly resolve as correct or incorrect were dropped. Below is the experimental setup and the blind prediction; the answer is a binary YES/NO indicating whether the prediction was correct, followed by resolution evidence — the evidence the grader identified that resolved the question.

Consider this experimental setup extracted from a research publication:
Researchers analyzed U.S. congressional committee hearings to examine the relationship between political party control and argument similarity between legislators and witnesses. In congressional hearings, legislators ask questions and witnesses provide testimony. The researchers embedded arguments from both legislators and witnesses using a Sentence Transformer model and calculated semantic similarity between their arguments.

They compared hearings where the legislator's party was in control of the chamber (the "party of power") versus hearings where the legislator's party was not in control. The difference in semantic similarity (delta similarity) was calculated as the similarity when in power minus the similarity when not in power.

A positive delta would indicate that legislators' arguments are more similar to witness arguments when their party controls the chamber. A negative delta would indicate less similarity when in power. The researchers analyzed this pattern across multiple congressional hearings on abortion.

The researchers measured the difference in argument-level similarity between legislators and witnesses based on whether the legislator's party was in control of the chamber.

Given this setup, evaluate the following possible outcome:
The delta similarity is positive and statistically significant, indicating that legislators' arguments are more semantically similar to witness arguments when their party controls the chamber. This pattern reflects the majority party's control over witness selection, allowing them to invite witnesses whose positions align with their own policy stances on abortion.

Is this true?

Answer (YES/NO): NO